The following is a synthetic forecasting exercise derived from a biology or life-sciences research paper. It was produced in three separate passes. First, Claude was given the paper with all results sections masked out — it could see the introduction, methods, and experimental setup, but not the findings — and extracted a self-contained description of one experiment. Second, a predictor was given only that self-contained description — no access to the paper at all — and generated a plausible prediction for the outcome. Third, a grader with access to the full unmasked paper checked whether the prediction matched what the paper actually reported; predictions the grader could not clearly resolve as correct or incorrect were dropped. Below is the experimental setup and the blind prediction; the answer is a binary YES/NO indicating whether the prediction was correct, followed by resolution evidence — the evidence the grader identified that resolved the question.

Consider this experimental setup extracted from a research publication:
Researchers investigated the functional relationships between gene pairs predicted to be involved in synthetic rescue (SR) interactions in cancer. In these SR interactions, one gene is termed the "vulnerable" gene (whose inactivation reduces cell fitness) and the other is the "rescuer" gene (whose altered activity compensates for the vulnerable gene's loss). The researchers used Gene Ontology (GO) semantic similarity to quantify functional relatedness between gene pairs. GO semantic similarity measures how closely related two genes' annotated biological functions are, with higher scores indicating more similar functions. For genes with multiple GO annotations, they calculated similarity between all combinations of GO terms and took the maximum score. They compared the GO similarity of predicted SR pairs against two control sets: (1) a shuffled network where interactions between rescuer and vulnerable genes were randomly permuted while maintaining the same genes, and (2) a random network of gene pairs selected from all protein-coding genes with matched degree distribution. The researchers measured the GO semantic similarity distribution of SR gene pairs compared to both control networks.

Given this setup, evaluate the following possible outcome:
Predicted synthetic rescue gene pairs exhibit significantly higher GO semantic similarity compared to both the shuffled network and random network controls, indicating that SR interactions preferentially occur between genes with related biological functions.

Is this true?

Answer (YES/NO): YES